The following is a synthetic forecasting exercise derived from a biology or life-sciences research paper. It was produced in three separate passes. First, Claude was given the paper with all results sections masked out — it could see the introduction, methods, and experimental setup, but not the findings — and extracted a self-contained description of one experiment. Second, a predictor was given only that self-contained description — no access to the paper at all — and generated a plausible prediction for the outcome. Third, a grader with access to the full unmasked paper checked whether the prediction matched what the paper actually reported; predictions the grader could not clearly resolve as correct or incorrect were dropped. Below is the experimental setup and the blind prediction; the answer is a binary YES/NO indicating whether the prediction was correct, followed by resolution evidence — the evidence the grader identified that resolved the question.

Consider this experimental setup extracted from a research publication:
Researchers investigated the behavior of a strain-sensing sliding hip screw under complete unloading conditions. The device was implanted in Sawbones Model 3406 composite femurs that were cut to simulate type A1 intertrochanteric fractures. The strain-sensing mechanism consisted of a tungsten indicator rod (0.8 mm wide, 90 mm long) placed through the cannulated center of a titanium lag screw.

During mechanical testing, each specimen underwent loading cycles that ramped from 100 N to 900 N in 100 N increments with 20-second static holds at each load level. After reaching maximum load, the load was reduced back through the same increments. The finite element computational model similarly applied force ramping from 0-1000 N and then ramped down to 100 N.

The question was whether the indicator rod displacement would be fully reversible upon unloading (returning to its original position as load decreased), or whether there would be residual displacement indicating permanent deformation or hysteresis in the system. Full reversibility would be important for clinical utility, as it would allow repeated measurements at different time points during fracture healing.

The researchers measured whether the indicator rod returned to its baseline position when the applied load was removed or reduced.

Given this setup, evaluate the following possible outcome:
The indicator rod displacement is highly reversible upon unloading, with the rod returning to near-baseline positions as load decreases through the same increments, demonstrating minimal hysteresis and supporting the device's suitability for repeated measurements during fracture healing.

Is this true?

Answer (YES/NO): NO